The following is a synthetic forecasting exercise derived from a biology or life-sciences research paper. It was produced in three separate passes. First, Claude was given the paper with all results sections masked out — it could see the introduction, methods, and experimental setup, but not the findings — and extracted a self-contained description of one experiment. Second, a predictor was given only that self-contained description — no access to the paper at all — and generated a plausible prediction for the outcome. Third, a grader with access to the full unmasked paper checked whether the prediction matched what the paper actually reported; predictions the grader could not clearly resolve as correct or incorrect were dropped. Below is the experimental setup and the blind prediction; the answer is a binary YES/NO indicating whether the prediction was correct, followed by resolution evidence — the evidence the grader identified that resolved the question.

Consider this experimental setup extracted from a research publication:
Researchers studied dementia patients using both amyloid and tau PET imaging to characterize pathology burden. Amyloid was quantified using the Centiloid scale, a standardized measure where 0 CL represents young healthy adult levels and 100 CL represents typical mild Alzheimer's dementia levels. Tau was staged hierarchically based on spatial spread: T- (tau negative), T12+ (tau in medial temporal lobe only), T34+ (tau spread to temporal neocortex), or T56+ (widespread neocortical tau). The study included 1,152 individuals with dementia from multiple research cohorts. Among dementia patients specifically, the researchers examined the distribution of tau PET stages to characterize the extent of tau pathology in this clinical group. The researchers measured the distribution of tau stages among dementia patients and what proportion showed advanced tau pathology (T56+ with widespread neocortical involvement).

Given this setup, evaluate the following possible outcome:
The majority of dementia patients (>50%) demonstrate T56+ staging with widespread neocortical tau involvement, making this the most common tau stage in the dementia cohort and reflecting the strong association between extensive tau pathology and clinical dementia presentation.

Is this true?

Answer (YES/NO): NO